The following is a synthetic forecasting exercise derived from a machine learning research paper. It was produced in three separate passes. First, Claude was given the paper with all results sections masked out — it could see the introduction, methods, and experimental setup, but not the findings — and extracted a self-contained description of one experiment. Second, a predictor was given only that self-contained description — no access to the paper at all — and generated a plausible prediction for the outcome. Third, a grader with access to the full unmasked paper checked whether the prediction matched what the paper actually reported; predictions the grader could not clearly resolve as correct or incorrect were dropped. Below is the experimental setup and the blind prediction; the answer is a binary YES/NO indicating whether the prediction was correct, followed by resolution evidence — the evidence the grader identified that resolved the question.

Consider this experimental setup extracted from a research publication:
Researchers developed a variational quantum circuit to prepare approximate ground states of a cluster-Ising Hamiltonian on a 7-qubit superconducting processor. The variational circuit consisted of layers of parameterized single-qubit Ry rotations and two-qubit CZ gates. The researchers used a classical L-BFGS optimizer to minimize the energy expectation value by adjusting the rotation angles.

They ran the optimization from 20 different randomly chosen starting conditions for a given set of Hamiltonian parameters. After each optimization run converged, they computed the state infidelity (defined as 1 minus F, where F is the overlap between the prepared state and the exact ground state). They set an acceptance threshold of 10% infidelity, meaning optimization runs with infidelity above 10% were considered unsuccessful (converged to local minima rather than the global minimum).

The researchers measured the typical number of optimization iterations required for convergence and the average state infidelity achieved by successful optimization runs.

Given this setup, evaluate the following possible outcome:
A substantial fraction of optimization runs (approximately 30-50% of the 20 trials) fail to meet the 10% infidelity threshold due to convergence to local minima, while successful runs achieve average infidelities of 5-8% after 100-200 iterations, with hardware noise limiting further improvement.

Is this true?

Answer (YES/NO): NO